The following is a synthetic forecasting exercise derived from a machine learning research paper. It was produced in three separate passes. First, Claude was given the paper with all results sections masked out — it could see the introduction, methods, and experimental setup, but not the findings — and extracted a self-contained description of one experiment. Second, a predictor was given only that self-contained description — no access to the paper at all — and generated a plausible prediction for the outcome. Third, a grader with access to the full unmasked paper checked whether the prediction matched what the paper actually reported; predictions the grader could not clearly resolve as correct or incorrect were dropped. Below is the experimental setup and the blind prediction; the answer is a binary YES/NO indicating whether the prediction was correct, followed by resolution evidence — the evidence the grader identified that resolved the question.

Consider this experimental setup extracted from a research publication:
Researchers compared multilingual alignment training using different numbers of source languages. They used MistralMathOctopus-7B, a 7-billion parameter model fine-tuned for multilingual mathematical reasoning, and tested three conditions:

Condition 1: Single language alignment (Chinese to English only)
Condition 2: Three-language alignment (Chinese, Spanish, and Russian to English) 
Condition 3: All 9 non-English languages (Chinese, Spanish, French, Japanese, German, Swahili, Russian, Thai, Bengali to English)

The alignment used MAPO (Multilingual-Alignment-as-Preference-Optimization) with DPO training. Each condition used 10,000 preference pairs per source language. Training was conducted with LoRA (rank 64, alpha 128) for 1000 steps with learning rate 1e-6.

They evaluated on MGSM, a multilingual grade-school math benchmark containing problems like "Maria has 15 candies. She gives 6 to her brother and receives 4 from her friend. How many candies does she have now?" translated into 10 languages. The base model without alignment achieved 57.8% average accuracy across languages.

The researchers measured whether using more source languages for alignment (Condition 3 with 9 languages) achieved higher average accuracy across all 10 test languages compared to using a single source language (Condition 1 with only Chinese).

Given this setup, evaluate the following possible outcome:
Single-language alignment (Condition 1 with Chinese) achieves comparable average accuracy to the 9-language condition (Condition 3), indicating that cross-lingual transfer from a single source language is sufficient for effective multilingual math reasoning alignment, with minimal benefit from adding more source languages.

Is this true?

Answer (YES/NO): NO